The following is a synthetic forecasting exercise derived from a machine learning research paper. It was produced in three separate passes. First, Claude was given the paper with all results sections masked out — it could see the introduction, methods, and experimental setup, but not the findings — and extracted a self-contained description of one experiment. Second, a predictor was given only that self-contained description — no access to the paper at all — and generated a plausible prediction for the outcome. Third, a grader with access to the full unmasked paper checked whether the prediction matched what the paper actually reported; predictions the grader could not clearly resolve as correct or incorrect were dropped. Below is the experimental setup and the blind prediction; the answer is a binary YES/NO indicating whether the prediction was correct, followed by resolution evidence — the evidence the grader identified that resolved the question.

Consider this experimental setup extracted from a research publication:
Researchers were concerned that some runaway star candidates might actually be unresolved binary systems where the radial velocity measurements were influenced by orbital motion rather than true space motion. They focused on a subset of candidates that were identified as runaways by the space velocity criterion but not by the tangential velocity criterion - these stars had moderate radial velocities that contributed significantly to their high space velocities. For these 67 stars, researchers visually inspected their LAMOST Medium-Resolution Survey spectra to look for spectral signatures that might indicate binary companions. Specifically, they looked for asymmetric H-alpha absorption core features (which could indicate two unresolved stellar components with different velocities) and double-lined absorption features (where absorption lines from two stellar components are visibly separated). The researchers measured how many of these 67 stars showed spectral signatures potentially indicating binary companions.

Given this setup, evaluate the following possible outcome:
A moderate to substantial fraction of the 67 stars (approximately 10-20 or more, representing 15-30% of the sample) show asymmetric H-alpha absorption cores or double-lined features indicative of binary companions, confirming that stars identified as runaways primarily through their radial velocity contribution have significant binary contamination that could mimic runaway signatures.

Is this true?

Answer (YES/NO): NO